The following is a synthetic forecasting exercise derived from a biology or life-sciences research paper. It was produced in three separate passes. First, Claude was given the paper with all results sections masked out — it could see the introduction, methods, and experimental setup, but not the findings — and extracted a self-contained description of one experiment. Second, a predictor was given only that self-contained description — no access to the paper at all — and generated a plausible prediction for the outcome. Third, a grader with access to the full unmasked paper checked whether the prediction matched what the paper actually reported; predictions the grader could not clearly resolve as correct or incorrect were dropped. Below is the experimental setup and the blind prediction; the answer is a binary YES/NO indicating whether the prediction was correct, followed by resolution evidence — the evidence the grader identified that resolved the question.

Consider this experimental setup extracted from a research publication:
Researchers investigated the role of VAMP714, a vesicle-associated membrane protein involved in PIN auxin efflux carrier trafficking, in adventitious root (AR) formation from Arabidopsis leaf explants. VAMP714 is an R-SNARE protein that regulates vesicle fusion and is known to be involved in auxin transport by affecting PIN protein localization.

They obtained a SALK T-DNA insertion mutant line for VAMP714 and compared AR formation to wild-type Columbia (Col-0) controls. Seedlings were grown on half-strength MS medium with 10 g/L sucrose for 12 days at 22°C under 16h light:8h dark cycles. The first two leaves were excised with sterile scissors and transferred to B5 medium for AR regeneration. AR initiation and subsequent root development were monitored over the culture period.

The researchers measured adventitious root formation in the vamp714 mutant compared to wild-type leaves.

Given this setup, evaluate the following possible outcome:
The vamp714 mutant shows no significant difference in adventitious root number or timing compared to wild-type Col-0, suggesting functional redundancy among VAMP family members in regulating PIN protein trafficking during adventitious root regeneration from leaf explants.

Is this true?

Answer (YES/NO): NO